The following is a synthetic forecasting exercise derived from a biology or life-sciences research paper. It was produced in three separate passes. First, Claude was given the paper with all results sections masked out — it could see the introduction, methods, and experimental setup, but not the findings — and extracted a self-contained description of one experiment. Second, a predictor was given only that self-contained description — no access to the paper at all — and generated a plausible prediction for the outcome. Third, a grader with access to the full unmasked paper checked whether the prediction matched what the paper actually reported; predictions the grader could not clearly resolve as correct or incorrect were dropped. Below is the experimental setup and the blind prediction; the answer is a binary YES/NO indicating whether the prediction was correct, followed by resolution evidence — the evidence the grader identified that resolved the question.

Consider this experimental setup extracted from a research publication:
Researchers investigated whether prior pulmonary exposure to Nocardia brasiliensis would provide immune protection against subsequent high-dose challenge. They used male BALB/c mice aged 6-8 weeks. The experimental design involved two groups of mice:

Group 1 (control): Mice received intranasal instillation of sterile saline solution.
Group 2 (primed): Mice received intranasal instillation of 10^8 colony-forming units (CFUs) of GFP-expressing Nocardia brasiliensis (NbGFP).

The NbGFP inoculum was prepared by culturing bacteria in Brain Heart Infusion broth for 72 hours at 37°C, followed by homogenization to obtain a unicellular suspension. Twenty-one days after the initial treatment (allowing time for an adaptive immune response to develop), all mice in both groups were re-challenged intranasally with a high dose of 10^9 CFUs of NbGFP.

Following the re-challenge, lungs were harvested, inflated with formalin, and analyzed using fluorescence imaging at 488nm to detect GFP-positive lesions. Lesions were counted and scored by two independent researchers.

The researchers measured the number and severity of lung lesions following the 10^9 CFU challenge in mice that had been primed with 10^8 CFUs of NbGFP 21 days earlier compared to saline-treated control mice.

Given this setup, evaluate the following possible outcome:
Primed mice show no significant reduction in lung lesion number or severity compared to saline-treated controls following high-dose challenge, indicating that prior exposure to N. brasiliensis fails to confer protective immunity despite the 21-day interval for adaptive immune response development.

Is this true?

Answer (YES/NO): NO